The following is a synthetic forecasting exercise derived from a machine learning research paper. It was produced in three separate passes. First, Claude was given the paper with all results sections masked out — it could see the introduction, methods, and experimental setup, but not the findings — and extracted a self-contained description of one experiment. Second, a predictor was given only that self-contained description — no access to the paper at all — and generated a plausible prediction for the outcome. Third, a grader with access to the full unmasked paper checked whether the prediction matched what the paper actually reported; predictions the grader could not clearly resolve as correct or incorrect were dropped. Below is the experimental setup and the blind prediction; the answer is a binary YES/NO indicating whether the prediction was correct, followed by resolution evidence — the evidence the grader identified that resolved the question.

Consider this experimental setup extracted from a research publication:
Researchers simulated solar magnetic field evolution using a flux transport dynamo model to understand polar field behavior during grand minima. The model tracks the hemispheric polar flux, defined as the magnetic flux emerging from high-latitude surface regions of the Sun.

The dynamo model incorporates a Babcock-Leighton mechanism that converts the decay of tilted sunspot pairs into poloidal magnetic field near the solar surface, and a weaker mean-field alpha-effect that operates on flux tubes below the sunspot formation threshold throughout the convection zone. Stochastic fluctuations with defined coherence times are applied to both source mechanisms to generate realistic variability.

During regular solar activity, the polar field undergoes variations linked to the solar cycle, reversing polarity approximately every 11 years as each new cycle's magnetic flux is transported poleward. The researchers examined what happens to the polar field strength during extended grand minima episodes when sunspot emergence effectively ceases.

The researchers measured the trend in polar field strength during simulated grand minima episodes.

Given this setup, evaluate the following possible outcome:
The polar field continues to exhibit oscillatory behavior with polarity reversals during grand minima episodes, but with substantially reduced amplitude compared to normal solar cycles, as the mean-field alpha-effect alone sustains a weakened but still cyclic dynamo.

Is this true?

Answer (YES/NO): NO